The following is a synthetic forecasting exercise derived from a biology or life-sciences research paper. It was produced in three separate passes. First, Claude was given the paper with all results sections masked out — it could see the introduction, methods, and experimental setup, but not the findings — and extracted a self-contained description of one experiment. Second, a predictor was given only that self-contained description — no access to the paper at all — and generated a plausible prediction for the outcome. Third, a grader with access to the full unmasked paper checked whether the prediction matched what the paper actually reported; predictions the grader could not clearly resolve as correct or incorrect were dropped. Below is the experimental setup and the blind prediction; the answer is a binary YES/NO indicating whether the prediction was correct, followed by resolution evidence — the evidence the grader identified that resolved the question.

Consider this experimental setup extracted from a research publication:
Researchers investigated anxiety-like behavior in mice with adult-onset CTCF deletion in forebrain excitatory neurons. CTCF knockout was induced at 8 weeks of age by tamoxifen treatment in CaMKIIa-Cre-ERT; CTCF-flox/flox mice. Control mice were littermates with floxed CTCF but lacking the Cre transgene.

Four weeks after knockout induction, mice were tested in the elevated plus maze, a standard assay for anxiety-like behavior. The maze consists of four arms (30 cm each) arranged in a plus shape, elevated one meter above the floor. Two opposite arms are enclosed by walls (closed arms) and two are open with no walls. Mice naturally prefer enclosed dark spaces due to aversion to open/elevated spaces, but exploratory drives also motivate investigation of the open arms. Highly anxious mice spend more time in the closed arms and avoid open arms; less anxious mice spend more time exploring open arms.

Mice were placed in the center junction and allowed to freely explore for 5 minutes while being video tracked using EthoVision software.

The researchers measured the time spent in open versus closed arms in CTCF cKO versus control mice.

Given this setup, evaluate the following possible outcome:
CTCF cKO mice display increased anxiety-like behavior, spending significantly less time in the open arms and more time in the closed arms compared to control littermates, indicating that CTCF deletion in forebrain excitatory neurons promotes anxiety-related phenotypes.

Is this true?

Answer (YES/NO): YES